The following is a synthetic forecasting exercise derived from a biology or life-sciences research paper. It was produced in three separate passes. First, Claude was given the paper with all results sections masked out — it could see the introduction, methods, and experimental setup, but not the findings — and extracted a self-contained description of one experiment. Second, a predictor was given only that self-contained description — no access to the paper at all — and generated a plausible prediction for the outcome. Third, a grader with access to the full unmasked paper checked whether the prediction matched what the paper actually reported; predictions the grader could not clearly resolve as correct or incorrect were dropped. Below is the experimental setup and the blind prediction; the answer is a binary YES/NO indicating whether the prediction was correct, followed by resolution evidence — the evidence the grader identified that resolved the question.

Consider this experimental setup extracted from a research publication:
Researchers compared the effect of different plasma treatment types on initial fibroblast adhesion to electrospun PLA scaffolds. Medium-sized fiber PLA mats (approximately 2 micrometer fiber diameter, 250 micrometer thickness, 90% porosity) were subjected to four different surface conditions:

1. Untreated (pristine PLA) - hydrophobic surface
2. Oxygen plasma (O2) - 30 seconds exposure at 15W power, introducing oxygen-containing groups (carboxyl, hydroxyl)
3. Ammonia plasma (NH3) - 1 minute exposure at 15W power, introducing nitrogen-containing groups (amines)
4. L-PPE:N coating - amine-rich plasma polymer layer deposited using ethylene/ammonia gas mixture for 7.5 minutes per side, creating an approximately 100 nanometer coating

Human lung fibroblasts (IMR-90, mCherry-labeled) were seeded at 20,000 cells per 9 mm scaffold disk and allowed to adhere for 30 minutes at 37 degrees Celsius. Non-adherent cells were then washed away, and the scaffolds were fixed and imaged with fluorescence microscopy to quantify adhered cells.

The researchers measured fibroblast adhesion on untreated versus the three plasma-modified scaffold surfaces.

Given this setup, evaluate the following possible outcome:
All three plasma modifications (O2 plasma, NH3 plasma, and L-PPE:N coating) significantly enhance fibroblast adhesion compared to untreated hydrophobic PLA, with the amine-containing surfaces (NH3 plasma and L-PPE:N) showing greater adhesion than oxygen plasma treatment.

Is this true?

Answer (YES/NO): NO